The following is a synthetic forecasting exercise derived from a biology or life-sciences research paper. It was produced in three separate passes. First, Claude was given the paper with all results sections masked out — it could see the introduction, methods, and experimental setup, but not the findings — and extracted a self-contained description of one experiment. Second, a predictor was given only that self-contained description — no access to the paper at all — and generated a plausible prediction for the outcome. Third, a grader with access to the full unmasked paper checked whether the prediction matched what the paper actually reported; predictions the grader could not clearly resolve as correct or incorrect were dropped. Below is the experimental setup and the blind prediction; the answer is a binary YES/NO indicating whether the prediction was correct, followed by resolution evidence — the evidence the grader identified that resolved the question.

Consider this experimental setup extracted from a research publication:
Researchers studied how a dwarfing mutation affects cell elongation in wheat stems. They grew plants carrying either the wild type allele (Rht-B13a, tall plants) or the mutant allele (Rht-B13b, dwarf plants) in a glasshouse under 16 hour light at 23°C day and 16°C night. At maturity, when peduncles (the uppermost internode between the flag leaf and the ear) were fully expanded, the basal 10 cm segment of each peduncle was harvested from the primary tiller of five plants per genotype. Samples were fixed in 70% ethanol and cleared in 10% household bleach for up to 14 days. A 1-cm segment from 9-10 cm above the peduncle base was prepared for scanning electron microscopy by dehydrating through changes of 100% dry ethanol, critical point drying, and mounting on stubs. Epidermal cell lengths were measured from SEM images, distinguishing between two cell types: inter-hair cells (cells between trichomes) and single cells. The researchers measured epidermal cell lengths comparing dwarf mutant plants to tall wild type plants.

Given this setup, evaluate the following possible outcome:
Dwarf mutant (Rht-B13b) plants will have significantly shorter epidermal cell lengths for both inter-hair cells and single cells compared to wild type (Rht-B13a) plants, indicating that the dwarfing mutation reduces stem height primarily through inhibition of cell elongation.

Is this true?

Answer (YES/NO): YES